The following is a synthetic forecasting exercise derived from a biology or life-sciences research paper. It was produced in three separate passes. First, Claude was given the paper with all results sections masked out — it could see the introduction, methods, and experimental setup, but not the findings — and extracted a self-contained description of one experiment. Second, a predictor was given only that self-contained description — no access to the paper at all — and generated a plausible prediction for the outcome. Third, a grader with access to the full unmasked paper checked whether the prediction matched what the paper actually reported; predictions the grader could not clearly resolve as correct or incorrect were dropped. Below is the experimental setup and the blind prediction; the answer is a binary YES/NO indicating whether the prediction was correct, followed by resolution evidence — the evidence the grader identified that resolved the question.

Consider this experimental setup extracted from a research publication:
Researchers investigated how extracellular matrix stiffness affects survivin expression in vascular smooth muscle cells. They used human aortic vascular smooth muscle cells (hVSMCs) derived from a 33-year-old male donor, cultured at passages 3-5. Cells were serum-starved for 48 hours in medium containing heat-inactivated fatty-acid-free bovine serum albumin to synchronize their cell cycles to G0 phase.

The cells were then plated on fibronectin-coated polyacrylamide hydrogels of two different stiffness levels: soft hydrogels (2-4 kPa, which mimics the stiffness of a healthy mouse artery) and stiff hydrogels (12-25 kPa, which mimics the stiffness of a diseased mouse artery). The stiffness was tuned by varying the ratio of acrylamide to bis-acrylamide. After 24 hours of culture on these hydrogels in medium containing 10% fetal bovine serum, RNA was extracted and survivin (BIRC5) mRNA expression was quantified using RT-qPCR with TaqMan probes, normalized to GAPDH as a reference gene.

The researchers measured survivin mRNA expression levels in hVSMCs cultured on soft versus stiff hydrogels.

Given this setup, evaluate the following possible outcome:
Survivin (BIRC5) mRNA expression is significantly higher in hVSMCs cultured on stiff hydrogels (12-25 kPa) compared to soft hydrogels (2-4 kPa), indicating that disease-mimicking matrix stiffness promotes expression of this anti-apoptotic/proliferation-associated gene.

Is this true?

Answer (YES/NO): YES